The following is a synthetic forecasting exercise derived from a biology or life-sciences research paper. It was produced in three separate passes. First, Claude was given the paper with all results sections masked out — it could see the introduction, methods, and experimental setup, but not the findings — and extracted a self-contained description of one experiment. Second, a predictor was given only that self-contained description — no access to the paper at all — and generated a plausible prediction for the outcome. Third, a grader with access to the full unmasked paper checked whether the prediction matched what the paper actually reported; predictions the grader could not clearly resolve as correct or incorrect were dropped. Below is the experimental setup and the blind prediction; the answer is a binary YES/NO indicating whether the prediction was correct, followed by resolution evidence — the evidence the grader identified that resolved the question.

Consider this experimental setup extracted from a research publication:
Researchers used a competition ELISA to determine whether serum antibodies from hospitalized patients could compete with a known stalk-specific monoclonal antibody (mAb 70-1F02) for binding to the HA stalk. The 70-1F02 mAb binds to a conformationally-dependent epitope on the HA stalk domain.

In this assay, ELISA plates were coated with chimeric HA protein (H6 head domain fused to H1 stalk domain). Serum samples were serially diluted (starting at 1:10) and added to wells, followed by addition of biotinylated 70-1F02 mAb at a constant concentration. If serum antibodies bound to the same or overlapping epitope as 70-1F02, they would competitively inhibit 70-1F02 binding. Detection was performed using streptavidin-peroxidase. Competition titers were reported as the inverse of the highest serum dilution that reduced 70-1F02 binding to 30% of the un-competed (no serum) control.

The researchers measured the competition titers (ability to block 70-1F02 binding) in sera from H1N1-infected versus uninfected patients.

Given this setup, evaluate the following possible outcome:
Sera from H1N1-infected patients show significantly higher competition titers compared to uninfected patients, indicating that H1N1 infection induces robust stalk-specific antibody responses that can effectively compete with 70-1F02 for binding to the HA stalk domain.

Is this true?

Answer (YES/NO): NO